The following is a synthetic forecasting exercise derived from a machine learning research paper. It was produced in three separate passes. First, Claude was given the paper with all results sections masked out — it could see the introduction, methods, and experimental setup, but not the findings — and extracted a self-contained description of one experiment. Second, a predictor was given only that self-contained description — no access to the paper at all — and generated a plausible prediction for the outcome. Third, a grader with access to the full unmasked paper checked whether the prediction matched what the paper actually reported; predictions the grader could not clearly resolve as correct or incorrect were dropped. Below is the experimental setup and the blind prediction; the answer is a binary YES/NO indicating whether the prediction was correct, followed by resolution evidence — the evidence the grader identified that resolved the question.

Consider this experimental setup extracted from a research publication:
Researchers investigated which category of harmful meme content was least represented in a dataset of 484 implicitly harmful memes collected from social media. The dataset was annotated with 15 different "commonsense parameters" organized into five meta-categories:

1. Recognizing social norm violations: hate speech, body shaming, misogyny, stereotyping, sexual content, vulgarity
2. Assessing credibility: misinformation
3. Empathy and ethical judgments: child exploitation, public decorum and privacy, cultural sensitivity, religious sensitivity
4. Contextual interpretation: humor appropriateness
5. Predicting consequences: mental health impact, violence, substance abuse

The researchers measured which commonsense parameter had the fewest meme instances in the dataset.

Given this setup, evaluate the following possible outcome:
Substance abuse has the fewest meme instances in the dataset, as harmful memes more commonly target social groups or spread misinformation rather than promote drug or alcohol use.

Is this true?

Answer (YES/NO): NO